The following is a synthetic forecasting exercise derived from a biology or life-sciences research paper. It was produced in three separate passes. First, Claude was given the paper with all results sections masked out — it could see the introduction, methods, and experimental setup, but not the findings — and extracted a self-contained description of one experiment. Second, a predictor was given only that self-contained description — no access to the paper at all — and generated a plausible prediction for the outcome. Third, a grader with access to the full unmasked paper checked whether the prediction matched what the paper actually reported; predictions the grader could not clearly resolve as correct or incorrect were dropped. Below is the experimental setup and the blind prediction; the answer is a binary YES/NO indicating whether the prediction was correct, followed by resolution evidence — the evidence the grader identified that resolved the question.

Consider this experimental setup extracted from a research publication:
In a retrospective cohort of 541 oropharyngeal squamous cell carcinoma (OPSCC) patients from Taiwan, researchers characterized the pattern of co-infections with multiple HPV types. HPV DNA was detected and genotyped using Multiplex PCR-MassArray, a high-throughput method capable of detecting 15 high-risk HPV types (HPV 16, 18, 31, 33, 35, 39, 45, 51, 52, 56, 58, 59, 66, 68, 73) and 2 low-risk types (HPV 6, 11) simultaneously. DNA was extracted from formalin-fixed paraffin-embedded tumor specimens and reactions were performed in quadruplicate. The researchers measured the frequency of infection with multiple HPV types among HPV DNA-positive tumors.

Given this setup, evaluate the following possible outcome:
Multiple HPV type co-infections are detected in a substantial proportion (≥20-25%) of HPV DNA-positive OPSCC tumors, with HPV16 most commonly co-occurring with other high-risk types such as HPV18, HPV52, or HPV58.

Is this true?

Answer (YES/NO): NO